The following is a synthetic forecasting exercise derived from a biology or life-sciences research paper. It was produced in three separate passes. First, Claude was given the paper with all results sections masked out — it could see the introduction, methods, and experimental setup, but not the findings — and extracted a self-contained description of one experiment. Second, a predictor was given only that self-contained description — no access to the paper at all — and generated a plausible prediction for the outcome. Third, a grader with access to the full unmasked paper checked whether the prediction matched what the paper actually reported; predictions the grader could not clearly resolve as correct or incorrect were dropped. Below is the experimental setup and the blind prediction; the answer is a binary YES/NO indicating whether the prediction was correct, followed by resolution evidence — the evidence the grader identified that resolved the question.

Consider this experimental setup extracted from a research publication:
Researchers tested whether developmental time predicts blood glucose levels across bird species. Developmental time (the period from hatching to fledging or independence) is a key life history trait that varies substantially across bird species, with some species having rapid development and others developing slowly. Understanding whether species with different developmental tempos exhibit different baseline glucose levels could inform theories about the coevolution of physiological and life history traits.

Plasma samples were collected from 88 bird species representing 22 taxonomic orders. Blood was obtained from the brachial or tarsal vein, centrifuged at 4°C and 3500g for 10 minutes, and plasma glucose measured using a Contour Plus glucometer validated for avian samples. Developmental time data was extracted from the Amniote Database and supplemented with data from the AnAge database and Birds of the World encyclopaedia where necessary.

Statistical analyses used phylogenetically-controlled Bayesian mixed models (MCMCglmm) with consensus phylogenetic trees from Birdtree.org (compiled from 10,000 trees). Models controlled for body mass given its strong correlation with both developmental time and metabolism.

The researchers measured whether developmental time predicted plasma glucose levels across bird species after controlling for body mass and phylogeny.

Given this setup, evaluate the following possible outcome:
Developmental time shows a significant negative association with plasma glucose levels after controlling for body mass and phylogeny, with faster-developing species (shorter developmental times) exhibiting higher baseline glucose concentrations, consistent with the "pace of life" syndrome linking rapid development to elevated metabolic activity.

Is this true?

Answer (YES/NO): NO